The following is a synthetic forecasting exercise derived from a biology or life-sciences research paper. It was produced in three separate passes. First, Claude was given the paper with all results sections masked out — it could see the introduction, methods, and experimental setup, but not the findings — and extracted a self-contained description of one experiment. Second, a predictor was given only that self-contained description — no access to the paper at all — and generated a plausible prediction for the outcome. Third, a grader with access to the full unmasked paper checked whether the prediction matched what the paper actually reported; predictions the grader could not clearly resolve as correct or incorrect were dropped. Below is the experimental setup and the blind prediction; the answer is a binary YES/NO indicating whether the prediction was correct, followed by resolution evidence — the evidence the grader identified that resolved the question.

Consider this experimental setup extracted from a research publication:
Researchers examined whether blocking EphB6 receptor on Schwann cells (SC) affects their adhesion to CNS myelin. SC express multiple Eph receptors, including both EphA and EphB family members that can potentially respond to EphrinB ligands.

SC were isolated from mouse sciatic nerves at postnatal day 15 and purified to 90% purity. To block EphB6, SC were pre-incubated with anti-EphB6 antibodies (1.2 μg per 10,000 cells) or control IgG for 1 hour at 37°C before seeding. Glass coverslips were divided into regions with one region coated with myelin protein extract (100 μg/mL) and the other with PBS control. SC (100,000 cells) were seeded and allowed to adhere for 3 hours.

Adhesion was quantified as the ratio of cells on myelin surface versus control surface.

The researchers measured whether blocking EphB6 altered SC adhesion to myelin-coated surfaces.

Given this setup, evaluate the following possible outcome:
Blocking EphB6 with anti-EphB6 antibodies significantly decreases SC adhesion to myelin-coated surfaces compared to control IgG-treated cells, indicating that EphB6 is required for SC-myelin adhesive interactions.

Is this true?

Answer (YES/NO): NO